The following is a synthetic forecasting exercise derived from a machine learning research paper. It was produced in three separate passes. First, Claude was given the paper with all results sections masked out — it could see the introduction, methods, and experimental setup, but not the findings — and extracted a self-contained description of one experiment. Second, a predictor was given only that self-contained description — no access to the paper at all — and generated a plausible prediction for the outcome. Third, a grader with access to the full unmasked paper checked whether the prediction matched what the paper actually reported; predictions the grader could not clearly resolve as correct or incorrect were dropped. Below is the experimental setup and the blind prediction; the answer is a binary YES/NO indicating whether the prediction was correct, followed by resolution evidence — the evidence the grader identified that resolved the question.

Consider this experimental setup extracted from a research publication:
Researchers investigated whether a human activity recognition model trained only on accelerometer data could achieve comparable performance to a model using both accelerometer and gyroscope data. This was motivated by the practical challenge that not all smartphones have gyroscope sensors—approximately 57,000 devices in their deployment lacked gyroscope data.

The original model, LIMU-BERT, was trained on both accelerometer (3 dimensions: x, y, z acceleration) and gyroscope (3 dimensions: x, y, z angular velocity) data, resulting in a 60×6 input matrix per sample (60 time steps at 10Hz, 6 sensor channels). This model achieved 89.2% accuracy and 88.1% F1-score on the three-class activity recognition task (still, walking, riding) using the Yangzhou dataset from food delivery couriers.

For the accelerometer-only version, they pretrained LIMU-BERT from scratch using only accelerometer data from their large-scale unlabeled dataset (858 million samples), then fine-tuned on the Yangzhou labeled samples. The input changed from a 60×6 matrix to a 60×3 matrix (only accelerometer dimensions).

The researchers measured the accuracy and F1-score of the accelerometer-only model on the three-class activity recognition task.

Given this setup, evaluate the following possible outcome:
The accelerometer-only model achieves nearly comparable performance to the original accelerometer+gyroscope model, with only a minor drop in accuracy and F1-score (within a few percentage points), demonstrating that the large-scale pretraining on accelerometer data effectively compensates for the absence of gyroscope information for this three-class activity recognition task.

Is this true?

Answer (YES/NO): YES